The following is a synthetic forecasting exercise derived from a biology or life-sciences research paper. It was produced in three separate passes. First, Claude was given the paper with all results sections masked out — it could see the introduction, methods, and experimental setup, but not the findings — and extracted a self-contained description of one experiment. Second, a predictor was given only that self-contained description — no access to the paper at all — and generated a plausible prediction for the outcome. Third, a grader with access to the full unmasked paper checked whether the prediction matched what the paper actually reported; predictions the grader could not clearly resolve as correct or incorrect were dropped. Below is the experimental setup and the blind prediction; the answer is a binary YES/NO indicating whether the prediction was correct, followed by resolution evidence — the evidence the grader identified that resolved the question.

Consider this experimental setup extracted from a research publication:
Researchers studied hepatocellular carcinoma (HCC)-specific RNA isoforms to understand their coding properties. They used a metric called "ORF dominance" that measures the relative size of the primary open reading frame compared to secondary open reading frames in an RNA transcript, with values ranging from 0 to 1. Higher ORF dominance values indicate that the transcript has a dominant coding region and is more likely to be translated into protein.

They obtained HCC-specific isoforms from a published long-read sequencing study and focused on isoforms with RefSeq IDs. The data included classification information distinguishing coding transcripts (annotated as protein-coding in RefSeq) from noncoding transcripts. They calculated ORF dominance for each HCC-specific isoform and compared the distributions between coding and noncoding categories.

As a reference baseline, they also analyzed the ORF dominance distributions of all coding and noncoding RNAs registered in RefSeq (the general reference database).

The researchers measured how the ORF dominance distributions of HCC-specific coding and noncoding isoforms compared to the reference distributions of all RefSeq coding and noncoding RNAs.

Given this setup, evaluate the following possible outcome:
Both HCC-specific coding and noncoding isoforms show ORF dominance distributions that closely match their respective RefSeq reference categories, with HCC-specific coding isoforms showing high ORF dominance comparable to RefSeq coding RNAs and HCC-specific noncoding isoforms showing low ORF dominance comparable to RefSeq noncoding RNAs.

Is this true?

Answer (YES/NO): NO